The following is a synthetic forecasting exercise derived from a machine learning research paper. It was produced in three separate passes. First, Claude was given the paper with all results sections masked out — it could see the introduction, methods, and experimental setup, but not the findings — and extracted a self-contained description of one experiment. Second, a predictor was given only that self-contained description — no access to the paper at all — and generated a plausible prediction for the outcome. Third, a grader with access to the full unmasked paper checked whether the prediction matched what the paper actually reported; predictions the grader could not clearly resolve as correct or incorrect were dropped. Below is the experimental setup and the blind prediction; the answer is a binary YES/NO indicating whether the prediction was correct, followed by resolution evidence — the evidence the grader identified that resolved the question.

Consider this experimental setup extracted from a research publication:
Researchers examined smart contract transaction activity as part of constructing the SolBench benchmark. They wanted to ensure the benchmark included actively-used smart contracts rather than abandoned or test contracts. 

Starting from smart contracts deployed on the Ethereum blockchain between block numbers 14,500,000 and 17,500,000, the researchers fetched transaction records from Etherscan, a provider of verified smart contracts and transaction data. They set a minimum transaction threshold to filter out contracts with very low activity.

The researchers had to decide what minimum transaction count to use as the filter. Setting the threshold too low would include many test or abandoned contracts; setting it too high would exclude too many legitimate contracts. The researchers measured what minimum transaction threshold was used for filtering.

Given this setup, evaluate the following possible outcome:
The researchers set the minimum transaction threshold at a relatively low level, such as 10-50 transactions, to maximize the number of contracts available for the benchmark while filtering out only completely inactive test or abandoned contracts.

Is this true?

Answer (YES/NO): YES